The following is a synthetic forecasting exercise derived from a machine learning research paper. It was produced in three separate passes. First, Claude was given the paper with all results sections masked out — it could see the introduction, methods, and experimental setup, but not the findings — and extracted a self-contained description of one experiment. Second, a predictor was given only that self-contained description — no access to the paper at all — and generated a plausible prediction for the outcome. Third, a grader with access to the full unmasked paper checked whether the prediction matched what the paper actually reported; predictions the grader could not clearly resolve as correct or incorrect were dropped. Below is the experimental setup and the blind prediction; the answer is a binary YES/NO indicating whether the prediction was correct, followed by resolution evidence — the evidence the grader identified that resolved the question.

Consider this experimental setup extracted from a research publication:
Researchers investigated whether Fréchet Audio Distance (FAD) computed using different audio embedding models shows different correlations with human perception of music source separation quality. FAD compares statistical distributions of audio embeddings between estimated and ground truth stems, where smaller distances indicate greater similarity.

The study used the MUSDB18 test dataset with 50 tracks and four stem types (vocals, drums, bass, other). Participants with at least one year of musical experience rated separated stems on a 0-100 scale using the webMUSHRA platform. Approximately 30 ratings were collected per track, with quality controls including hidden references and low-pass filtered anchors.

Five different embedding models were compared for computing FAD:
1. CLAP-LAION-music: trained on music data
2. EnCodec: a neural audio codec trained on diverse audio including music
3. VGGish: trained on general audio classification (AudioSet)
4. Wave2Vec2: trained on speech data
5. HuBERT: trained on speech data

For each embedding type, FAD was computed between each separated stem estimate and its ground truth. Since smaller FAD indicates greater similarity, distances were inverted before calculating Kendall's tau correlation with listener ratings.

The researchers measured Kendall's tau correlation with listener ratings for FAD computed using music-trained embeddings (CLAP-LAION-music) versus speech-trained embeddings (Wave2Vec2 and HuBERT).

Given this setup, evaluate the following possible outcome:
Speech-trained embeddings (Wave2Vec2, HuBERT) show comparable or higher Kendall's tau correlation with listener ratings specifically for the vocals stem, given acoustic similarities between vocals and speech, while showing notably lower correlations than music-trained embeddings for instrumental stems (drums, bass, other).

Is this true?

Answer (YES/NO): NO